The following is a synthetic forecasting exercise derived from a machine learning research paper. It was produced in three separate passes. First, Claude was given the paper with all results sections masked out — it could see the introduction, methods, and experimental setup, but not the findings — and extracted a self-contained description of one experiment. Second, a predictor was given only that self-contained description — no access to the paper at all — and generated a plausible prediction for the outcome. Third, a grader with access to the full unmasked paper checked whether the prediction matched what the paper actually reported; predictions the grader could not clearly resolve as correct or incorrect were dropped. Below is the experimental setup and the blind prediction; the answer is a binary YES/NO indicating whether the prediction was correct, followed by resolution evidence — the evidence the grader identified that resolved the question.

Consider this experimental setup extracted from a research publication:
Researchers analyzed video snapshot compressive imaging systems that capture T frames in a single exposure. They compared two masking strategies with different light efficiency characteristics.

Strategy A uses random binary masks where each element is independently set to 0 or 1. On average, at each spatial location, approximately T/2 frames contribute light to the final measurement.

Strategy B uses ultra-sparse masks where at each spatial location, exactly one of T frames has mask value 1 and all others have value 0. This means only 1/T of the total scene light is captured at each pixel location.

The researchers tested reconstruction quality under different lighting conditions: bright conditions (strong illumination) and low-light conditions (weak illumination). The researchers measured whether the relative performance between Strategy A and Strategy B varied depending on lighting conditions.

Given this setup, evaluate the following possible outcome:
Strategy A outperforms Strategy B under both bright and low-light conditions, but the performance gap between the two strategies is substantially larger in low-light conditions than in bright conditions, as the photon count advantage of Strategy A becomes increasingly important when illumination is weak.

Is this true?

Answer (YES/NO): NO